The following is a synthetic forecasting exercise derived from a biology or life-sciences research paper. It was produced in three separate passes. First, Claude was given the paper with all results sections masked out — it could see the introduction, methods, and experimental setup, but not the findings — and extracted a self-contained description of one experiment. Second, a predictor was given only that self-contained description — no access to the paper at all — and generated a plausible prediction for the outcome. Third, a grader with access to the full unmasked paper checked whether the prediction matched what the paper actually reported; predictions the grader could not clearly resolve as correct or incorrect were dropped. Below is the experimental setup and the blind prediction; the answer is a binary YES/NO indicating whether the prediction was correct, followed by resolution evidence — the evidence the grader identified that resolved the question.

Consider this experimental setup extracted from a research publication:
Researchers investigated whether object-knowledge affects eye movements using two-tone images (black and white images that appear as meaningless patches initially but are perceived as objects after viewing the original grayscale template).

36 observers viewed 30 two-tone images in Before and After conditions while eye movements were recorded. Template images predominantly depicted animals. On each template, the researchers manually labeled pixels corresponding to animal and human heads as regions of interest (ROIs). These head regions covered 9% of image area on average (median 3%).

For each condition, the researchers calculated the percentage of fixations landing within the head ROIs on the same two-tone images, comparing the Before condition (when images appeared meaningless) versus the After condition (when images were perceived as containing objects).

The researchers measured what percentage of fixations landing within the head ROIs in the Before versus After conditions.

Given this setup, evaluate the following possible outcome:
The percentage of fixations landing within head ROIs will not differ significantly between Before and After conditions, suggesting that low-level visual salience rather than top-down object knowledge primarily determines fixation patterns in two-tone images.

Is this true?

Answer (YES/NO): NO